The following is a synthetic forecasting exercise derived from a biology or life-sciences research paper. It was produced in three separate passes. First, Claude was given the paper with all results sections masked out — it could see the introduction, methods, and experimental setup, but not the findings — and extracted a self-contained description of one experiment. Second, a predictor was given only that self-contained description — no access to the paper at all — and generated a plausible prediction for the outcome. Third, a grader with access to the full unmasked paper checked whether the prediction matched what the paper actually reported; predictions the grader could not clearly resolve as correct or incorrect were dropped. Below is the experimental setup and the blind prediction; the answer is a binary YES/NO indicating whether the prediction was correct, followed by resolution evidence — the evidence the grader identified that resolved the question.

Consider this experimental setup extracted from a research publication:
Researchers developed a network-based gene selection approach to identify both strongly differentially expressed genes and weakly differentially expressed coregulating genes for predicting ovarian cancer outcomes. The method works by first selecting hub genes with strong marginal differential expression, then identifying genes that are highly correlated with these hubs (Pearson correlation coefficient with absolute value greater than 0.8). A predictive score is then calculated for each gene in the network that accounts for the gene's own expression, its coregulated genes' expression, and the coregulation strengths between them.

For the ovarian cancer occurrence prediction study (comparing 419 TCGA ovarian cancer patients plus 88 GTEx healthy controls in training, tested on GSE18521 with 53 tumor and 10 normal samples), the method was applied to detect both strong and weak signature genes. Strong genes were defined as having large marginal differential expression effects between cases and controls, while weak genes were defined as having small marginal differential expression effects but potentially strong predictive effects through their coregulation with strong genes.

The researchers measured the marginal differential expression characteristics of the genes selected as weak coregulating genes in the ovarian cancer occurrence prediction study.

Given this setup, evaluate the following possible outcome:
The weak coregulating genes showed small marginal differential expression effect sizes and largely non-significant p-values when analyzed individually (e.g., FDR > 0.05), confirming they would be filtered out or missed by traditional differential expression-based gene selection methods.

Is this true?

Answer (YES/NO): NO